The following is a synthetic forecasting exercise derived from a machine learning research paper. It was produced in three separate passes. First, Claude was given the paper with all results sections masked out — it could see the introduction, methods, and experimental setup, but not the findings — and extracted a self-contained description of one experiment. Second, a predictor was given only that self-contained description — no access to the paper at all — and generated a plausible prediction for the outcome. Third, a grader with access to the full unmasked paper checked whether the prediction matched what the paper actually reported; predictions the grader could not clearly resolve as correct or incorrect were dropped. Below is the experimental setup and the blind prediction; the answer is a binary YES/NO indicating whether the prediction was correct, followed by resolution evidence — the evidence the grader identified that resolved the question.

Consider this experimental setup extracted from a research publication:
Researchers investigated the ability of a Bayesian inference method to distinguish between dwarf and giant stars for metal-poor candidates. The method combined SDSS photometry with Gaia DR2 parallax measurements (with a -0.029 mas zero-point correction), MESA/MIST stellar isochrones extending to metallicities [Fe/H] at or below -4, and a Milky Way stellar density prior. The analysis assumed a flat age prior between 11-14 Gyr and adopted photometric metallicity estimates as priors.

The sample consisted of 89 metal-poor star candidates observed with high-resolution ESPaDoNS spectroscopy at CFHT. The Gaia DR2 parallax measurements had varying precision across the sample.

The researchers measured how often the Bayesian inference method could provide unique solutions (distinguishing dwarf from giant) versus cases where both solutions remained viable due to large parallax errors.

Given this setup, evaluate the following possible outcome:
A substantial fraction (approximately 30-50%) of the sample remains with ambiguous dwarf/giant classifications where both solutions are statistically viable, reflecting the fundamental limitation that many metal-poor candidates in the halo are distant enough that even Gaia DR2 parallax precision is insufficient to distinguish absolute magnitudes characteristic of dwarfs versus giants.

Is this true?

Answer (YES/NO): NO